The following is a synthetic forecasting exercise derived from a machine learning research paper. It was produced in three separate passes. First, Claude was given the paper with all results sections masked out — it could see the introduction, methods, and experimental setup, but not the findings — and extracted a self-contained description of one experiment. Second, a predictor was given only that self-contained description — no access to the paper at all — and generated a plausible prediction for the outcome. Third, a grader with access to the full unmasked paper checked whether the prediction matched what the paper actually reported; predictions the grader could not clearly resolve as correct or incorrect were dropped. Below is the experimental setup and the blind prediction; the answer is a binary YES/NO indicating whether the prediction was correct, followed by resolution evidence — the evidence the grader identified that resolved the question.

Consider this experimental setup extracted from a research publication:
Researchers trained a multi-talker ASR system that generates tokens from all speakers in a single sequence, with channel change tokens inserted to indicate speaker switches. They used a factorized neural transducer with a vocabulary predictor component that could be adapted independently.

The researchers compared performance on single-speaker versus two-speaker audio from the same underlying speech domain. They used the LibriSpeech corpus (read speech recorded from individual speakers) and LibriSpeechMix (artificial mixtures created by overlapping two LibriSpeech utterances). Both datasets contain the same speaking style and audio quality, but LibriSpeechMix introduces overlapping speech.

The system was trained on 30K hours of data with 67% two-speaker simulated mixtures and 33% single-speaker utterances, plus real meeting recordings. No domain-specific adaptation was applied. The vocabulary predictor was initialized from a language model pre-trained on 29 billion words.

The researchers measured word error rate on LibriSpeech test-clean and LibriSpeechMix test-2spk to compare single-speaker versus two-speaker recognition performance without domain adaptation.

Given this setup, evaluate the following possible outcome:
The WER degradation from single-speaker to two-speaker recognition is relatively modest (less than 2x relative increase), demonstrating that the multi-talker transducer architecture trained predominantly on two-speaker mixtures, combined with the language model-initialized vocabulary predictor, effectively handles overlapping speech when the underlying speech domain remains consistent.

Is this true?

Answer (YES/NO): YES